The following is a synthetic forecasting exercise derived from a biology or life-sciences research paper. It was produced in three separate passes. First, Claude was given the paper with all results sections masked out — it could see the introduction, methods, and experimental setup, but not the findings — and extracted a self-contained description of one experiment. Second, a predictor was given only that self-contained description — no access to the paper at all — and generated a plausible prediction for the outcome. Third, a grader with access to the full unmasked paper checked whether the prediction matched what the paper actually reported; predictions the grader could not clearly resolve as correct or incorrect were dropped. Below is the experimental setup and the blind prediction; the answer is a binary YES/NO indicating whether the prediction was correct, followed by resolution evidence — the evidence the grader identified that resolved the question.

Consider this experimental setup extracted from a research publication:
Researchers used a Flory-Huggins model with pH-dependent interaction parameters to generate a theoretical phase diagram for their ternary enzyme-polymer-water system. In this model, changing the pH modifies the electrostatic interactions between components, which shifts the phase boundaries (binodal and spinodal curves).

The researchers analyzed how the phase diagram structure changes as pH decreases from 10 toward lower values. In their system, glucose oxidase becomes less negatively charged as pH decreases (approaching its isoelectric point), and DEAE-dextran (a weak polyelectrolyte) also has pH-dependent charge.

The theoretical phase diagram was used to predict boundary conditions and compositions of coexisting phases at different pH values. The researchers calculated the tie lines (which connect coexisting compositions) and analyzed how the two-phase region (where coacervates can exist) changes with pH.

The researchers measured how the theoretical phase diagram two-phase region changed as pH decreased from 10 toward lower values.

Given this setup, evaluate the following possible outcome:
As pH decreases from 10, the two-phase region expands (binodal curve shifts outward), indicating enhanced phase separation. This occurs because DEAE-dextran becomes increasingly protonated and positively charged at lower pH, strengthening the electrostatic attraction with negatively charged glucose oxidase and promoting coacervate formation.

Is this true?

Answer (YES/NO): YES